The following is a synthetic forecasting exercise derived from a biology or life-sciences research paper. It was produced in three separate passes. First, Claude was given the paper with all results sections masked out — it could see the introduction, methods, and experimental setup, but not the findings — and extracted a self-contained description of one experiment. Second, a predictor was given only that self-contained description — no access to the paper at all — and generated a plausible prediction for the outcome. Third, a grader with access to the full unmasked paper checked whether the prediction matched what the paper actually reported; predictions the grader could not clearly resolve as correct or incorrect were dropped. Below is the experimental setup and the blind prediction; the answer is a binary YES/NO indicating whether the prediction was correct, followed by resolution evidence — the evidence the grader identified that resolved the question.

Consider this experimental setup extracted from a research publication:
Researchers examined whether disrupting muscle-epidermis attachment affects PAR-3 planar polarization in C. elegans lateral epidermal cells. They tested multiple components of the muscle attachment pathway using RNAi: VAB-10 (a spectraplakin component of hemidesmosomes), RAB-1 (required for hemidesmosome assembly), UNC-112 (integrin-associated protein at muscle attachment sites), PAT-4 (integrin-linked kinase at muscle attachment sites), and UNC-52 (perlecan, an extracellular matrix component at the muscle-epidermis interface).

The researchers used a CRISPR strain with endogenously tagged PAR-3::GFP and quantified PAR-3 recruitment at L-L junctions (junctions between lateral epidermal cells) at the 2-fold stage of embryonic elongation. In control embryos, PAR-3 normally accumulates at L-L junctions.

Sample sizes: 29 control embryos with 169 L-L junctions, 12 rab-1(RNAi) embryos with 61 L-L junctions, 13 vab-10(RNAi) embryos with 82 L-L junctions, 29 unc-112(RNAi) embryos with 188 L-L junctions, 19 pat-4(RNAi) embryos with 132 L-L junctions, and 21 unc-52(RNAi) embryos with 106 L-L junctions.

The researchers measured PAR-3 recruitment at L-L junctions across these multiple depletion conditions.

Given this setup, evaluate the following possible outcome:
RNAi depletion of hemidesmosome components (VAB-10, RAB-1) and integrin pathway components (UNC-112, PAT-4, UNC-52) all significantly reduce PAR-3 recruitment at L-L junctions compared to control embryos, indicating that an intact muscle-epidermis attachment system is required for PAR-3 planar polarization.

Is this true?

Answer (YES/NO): YES